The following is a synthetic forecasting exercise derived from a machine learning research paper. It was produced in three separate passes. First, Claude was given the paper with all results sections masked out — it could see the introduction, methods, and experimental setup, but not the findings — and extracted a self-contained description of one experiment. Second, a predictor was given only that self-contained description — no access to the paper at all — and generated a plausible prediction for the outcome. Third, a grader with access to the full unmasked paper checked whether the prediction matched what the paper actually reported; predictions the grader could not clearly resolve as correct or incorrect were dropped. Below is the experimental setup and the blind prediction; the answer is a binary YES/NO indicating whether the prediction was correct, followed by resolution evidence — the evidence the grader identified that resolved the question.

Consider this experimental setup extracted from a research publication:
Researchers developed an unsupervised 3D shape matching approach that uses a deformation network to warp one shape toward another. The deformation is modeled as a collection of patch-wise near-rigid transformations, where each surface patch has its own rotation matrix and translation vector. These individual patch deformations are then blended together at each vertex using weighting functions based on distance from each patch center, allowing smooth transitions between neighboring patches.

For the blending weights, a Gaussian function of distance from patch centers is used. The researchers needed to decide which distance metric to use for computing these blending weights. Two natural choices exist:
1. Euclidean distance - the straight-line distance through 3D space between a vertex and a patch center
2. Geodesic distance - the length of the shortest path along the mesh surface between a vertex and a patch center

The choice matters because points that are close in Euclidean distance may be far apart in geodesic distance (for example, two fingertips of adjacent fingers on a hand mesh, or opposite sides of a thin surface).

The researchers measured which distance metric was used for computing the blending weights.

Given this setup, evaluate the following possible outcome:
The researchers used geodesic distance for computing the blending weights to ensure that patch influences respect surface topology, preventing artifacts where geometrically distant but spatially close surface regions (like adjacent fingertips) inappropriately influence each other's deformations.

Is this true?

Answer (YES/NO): YES